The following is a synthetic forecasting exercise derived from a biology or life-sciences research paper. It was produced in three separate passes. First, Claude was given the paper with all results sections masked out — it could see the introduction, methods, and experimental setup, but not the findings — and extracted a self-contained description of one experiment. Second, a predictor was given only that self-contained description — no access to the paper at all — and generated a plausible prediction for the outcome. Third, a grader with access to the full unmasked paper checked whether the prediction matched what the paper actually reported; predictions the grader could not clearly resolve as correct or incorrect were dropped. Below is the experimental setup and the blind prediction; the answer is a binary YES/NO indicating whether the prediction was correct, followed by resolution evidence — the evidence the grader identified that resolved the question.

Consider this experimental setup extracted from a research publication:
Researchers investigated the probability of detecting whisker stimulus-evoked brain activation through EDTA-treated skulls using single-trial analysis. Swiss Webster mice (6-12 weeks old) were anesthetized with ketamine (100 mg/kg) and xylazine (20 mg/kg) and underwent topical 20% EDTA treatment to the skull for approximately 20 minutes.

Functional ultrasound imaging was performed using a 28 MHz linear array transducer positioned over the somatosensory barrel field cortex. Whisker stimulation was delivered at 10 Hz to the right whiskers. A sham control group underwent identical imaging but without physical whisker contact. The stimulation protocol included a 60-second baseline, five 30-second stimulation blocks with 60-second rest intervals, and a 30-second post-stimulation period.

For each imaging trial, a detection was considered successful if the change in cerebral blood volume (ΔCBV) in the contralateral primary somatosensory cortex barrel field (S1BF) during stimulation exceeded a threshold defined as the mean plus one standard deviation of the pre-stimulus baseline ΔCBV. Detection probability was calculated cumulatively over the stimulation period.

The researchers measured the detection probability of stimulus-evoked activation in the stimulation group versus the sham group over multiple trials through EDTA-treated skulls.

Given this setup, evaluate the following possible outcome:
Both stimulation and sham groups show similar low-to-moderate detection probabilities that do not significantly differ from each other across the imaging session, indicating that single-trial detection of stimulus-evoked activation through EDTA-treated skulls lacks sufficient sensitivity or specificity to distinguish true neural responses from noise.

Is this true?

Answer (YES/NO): NO